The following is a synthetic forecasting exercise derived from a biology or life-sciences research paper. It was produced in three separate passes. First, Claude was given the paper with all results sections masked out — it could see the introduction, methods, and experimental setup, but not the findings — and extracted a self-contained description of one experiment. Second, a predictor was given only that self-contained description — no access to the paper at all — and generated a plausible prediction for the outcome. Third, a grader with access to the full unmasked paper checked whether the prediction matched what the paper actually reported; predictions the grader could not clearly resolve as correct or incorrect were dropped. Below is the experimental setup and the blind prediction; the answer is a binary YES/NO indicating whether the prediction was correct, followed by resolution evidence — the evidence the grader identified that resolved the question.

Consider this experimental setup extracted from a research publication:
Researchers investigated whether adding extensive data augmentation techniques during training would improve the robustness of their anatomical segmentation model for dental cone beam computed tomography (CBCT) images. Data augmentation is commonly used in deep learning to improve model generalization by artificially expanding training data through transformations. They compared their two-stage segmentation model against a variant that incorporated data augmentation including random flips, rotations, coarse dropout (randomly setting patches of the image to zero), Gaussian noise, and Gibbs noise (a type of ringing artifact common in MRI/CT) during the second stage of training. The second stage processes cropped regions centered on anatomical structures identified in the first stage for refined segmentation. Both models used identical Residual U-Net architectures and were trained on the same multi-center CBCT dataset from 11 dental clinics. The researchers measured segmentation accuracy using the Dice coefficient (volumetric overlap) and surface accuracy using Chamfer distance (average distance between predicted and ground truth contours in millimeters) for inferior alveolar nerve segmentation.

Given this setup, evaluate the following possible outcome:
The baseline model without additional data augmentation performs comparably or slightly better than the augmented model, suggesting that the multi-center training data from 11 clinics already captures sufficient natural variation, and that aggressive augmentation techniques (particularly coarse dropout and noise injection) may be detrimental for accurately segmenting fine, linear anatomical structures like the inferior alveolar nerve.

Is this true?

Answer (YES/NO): NO